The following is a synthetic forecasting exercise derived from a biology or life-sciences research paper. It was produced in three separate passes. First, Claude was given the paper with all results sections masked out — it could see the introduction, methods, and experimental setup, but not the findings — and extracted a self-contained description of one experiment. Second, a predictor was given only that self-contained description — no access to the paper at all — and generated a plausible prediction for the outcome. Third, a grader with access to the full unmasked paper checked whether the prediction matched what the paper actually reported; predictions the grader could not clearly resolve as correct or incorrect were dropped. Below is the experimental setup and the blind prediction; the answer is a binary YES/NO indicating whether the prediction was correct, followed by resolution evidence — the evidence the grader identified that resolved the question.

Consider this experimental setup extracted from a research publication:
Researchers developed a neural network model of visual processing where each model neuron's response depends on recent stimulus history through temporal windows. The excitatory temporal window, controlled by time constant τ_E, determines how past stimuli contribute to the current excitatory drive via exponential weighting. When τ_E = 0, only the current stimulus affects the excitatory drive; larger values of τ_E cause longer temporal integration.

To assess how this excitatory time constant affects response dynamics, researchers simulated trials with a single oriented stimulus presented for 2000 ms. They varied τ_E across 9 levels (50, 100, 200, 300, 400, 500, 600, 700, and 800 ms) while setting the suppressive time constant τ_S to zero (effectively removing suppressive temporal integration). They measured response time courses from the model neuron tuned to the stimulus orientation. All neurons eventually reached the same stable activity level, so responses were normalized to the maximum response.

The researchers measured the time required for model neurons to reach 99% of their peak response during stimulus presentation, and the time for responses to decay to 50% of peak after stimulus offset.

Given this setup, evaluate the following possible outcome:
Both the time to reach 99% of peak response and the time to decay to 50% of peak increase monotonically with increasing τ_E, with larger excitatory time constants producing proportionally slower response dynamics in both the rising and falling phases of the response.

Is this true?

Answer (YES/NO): YES